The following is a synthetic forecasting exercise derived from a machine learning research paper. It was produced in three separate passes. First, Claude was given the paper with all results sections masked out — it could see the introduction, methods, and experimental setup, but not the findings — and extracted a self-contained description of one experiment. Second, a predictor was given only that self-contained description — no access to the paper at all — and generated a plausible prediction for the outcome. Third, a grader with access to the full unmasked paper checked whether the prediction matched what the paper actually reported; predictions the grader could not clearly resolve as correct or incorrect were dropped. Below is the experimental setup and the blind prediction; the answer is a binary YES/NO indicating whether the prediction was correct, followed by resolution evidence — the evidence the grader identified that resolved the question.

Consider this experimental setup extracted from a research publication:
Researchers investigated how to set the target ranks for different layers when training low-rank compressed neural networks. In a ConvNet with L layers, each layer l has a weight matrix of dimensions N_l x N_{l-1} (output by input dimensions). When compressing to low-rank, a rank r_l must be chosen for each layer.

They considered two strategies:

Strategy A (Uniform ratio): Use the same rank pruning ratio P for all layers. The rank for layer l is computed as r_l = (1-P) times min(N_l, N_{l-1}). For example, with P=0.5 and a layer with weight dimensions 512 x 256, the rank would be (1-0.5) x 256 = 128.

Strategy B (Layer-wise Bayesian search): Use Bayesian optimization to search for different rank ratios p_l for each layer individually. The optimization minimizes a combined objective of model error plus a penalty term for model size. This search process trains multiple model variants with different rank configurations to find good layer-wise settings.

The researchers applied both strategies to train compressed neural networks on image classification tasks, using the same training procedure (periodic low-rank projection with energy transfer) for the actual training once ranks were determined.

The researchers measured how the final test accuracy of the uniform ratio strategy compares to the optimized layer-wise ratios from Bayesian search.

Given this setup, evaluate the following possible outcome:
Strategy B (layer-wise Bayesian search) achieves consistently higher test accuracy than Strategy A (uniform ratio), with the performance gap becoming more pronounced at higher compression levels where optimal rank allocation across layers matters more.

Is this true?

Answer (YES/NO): NO